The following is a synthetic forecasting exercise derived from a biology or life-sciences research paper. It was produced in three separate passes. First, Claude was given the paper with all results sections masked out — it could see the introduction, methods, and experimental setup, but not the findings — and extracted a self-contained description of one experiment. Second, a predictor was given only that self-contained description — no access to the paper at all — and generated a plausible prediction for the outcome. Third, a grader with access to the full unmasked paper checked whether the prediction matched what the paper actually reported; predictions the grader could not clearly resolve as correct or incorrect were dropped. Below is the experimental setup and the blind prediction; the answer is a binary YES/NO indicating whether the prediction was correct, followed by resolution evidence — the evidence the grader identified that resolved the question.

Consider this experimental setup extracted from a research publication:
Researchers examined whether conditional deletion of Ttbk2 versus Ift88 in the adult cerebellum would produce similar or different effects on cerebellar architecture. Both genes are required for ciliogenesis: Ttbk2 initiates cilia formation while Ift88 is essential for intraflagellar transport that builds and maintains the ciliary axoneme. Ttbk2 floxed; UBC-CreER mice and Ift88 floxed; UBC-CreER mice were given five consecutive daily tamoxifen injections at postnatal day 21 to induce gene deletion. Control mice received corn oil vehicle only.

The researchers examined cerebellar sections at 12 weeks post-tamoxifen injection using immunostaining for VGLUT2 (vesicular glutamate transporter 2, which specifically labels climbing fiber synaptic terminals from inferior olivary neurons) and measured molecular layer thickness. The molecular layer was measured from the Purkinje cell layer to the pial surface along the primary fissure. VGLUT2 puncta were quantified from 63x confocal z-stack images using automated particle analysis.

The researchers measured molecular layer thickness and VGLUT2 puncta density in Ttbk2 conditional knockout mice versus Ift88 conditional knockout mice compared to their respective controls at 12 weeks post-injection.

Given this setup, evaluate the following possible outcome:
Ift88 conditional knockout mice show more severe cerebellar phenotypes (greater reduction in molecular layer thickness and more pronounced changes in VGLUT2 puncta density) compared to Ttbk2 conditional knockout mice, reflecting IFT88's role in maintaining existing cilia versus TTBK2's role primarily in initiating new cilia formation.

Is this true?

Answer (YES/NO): NO